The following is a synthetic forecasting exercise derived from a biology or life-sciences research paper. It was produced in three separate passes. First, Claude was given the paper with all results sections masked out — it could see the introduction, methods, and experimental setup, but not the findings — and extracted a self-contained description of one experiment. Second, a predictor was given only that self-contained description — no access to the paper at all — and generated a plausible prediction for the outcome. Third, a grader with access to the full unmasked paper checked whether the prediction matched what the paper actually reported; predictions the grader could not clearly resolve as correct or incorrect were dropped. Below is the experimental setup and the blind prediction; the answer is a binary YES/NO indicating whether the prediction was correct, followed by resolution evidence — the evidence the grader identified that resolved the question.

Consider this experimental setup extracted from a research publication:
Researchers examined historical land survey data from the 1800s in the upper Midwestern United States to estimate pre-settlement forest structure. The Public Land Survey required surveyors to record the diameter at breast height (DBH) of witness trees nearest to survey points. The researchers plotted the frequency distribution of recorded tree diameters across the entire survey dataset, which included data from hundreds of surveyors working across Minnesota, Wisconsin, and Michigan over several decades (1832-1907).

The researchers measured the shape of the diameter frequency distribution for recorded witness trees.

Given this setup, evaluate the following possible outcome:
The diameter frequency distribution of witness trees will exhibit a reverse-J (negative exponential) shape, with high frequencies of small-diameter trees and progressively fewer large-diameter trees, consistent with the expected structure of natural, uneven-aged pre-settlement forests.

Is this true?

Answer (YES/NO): NO